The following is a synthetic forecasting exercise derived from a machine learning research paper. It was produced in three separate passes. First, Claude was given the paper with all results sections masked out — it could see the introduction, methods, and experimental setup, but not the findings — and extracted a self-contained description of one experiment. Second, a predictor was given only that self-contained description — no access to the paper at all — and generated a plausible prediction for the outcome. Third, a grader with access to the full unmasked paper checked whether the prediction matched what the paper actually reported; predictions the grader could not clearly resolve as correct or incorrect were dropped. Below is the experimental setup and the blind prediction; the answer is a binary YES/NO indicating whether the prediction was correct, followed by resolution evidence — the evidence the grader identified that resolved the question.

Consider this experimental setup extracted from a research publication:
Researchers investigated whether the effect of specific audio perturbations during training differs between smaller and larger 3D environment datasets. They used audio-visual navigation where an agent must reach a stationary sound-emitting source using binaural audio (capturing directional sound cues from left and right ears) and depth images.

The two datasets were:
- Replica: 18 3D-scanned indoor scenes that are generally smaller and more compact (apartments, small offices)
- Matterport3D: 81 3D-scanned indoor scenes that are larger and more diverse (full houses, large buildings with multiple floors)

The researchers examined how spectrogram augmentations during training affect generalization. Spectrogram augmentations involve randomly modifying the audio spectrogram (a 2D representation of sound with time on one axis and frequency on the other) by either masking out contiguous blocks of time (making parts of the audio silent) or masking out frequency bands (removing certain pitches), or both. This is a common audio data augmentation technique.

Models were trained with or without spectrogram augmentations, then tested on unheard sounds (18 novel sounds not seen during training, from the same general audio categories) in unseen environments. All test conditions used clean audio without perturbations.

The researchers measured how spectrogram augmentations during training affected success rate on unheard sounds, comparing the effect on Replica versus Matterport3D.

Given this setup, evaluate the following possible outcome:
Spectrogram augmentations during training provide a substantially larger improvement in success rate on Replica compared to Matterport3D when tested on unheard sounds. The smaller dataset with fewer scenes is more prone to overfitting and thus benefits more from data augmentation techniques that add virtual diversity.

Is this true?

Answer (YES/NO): YES